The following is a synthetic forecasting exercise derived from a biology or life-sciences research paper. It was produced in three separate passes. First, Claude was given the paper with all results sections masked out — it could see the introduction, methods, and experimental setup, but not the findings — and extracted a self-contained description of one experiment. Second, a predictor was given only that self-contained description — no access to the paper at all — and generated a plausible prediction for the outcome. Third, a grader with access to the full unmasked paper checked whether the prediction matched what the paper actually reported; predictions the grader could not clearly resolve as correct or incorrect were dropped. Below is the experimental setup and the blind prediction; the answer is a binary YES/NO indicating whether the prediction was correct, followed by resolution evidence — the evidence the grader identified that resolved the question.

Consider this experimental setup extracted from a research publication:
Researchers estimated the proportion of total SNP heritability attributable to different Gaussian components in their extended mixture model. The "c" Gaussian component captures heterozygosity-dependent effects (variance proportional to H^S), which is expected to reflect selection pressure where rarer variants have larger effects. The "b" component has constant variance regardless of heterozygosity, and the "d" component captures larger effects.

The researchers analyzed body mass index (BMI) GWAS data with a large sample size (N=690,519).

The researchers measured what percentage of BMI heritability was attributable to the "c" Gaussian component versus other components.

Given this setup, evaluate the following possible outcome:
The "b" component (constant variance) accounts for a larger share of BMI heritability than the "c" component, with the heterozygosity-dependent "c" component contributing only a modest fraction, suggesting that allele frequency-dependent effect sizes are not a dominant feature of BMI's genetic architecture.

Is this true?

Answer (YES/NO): YES